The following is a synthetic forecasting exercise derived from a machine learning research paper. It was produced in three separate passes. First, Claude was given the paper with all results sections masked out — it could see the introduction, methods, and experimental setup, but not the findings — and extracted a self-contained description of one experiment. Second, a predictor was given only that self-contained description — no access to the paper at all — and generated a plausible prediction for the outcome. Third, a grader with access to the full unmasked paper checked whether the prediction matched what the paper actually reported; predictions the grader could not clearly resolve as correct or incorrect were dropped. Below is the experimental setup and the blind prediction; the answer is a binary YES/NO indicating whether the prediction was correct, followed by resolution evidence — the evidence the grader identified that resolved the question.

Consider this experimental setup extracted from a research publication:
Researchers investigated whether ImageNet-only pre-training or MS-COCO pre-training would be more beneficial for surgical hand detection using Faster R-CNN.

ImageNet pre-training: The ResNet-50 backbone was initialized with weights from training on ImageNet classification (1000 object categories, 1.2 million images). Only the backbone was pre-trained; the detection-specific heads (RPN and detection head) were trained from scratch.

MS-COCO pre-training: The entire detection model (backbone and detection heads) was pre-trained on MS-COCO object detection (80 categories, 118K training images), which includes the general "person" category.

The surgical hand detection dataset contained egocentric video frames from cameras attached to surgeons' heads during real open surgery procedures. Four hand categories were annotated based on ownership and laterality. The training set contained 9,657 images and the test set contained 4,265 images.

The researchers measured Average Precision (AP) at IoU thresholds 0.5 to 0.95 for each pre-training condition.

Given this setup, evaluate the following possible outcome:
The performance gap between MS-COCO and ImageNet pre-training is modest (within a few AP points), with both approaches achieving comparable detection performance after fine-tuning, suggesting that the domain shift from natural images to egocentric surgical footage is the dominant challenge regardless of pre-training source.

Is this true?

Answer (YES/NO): NO